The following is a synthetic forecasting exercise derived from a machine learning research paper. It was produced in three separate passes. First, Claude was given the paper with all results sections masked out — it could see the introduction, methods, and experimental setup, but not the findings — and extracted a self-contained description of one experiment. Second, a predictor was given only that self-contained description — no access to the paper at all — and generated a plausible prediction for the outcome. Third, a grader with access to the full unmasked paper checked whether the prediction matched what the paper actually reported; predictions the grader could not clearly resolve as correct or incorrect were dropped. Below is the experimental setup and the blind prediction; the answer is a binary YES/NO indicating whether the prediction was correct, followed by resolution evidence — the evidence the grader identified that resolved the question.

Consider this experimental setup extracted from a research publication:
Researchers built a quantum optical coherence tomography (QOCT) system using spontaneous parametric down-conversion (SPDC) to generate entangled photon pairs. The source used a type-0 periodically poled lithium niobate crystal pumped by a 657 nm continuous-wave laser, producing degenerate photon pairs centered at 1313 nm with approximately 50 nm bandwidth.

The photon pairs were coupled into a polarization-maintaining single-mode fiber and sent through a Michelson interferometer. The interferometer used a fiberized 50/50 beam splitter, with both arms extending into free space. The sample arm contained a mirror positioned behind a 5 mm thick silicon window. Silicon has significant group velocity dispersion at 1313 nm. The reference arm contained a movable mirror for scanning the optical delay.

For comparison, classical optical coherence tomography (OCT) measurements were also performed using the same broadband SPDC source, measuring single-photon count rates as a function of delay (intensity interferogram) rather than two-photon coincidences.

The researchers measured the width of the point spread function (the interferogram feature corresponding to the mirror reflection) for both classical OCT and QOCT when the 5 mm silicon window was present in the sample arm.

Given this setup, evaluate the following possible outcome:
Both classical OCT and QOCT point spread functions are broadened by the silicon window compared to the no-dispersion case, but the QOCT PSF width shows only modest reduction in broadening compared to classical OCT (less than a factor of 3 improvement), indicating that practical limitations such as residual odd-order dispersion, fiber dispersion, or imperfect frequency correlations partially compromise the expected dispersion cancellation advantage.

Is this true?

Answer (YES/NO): NO